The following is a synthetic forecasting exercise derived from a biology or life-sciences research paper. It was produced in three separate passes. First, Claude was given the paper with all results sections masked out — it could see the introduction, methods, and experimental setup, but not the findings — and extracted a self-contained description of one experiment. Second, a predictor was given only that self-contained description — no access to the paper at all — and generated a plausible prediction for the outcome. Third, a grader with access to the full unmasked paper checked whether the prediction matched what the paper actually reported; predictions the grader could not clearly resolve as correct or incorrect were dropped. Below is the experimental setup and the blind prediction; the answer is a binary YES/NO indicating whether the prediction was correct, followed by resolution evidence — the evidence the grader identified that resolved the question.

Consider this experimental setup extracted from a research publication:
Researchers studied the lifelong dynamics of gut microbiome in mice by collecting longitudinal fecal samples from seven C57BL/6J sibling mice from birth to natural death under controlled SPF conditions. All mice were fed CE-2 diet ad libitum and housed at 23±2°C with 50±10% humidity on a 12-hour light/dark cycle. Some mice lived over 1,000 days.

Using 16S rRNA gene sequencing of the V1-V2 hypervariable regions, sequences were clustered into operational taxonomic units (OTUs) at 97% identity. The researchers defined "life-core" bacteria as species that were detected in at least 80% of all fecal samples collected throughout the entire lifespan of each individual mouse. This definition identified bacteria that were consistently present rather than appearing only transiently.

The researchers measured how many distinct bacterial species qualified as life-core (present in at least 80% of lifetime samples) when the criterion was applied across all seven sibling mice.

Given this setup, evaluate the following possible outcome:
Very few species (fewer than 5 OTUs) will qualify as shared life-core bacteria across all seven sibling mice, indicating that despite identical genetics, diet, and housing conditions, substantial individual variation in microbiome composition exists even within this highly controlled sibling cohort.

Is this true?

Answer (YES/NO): NO